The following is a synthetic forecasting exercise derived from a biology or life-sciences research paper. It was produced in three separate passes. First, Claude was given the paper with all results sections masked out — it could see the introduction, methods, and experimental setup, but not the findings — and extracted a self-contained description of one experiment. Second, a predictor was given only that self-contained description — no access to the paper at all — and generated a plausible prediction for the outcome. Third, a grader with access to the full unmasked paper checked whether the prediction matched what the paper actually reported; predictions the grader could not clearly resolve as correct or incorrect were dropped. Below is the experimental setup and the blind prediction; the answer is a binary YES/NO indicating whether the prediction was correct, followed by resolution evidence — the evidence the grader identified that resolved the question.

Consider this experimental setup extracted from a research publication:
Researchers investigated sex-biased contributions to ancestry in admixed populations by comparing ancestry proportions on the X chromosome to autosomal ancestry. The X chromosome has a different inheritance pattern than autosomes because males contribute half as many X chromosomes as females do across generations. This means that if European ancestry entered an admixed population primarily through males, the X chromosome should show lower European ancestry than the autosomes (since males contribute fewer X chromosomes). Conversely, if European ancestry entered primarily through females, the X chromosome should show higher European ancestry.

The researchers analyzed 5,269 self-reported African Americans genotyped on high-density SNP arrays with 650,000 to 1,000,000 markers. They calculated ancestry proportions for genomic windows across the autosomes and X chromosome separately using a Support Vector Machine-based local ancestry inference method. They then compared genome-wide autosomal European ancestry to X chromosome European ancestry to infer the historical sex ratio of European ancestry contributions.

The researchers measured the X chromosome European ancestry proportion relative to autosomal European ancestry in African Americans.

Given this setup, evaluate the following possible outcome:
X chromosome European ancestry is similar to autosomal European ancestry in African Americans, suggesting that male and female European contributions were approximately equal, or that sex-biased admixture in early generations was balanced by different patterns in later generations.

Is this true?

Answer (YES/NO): NO